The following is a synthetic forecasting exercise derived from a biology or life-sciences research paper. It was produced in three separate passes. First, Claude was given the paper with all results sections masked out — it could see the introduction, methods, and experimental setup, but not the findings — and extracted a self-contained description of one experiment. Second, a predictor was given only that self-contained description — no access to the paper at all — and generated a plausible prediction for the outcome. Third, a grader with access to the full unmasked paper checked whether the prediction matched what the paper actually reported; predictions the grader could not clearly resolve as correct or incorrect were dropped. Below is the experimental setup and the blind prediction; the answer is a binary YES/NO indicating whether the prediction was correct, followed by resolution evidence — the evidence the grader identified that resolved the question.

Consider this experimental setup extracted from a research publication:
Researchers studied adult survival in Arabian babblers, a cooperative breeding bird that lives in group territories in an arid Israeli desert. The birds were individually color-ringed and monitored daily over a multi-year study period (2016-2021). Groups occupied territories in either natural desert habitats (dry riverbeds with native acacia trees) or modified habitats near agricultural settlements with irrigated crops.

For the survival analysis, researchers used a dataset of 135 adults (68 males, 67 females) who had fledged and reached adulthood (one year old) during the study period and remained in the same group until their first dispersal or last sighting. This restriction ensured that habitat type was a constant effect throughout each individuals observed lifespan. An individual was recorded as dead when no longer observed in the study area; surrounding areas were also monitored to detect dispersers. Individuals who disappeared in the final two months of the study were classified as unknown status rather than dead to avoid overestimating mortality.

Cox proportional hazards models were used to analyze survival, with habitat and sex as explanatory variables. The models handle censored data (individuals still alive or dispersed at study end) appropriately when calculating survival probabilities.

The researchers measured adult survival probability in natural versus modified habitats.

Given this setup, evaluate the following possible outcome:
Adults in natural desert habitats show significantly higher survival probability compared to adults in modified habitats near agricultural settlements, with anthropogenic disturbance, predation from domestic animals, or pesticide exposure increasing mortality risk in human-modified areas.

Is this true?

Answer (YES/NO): YES